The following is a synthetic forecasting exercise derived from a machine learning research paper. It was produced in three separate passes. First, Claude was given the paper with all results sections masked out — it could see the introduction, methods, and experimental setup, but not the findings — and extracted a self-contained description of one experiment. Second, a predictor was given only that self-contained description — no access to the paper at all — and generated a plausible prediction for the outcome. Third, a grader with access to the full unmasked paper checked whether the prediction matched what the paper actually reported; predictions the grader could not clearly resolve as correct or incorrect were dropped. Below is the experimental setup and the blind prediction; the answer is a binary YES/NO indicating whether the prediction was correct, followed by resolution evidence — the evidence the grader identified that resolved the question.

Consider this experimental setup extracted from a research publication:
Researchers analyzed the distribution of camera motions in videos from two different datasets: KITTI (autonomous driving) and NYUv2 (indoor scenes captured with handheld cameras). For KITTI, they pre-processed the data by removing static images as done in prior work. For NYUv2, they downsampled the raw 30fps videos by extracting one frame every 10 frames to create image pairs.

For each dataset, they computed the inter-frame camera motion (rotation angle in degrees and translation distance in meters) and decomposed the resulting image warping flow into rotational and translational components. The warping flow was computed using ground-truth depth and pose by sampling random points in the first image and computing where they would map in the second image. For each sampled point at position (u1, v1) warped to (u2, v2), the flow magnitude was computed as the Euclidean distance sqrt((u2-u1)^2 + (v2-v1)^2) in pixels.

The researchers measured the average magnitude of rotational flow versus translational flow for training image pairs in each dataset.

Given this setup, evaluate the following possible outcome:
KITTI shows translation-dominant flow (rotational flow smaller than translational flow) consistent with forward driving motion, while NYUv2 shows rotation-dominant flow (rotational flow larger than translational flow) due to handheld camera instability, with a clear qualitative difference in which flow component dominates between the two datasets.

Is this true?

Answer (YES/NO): YES